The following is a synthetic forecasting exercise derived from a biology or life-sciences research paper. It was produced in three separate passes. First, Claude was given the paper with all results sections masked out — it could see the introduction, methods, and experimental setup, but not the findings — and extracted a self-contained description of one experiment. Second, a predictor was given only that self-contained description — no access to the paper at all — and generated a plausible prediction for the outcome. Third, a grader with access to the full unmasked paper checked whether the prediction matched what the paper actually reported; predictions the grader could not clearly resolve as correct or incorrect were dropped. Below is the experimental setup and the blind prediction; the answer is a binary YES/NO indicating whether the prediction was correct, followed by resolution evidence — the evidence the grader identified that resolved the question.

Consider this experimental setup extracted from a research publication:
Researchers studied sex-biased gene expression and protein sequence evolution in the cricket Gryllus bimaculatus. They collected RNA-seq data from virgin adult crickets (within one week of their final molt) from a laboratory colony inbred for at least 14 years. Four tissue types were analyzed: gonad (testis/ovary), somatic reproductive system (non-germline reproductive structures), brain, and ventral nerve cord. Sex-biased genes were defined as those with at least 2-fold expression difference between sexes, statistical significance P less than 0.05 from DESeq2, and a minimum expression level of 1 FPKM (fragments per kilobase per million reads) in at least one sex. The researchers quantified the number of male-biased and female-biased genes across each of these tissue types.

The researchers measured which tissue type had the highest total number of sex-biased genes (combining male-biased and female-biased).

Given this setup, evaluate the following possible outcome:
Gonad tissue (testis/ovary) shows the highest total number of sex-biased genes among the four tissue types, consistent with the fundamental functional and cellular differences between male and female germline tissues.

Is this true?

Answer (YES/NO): YES